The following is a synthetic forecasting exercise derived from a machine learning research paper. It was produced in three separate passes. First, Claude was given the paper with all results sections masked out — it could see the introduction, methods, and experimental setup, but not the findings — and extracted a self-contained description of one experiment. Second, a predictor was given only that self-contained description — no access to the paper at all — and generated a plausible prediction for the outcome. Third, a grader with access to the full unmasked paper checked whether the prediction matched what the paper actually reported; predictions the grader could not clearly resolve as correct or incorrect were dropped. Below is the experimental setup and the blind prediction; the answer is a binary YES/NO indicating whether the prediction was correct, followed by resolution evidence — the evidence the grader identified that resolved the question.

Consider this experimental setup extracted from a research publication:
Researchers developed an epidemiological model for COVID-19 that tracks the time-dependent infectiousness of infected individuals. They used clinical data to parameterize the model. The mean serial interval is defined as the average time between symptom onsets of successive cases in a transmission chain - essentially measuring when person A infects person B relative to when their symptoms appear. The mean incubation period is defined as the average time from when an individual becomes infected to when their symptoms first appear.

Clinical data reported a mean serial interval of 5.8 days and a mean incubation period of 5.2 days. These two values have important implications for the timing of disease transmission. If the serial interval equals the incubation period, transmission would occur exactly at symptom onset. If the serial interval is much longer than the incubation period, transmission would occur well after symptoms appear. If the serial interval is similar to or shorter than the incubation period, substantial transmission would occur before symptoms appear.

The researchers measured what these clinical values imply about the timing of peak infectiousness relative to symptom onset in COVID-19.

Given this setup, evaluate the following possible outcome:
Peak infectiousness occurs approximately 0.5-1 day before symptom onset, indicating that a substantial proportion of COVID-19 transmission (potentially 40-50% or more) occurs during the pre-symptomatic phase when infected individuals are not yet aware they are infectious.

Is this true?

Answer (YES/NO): NO